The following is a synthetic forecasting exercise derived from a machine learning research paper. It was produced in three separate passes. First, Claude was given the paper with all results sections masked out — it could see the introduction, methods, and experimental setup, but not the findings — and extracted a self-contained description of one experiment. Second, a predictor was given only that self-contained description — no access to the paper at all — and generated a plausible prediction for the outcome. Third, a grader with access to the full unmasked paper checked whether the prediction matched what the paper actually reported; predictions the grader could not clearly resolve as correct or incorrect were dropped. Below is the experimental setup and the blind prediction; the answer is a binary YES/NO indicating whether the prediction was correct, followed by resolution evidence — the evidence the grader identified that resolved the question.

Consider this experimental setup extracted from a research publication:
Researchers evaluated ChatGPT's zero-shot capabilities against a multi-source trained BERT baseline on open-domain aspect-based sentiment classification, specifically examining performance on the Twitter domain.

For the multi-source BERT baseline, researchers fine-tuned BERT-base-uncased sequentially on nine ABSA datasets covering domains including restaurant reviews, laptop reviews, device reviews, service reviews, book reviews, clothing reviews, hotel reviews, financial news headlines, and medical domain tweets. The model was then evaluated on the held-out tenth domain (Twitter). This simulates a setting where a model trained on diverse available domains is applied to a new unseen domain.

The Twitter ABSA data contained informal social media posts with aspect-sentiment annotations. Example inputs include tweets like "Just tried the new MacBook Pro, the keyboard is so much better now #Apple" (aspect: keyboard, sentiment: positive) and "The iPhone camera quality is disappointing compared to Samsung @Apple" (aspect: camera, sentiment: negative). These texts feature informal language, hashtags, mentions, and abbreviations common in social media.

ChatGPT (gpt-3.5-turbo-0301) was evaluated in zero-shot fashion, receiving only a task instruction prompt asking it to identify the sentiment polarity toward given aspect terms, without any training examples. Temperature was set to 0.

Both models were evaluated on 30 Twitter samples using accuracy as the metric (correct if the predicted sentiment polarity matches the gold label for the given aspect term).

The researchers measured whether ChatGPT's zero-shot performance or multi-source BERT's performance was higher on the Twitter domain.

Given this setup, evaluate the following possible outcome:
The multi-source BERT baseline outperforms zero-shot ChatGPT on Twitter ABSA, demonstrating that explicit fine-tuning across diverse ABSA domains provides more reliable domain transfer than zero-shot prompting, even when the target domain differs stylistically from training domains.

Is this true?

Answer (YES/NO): YES